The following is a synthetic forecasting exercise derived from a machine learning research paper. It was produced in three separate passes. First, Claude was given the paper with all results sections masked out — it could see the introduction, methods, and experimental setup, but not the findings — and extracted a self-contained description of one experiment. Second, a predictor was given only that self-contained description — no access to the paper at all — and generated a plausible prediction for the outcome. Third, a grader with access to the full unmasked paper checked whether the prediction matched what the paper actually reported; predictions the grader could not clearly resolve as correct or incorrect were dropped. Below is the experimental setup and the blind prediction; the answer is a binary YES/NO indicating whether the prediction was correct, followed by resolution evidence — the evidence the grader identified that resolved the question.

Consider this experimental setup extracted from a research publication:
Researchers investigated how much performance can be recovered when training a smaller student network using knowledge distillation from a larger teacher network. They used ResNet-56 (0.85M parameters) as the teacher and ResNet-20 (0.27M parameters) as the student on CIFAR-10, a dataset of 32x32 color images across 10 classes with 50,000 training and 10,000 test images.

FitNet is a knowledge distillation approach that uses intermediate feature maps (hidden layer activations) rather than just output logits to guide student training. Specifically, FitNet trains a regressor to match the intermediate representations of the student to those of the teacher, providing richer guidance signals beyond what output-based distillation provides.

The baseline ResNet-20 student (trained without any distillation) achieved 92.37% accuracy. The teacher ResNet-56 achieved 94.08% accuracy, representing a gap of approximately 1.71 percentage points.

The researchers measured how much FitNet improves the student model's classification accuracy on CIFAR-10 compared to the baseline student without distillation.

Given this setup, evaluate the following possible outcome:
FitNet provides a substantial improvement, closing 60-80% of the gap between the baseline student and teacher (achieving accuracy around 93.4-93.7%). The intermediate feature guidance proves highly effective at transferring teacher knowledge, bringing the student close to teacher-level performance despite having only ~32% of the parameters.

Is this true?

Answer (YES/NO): NO